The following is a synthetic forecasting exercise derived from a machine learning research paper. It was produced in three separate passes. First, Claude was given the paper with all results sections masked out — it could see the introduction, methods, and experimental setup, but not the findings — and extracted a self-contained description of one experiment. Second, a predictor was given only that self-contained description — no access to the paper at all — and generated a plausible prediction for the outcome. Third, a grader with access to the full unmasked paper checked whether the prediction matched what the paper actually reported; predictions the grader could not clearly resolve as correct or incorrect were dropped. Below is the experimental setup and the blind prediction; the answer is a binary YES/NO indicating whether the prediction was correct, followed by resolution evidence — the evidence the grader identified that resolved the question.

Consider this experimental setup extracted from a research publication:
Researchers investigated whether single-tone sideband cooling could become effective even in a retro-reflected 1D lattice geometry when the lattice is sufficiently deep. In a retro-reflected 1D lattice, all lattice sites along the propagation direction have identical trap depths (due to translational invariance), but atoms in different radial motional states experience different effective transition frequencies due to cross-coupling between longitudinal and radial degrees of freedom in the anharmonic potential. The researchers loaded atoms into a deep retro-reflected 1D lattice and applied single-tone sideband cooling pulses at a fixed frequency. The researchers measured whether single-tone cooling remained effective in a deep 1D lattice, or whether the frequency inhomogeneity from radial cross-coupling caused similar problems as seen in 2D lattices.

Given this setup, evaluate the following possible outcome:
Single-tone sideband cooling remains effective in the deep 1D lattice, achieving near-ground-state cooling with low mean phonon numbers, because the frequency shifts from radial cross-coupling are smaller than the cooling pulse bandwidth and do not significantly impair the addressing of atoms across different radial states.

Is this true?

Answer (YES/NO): NO